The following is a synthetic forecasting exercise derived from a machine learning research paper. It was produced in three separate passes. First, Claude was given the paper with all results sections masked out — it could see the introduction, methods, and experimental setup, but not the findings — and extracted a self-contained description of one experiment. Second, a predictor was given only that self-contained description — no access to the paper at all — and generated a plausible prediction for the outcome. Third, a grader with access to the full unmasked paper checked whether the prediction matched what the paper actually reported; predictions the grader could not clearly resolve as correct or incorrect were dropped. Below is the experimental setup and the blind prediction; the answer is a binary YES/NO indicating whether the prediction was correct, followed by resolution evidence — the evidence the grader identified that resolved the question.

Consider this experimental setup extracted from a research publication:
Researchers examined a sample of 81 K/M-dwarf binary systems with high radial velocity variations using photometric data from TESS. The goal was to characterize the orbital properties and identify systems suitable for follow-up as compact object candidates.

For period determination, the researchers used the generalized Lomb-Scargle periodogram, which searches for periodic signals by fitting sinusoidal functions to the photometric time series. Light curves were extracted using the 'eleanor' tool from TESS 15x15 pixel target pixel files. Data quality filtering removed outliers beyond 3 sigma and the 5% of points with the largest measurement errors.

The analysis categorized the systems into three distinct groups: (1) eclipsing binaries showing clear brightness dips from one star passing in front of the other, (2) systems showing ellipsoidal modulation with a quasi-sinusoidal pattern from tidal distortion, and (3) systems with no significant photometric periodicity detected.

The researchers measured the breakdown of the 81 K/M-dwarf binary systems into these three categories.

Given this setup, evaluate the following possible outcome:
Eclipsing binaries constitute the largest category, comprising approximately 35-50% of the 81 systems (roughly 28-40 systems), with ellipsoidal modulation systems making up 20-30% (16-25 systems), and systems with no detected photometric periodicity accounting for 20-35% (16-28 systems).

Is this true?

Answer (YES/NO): NO